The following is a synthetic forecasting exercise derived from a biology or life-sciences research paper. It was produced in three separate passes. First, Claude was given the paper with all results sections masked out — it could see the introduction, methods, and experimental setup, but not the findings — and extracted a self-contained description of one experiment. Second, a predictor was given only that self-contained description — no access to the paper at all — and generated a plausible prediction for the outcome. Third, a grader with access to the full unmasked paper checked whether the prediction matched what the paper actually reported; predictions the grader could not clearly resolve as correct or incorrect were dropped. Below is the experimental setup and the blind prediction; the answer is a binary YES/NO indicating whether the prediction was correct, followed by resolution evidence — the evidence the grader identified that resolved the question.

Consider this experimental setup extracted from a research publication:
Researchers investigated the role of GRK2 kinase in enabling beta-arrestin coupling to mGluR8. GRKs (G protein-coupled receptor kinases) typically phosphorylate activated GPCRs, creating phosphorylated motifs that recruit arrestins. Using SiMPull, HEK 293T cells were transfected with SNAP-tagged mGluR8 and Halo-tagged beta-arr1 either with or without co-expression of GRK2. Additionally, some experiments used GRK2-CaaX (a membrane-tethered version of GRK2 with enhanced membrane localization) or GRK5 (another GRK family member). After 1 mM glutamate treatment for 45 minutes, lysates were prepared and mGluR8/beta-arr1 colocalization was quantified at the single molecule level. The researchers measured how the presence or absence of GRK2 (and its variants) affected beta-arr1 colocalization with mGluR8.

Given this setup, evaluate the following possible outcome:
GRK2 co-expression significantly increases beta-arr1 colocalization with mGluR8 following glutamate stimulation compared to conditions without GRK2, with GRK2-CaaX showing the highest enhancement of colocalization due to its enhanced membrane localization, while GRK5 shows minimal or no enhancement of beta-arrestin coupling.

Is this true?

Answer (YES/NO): NO